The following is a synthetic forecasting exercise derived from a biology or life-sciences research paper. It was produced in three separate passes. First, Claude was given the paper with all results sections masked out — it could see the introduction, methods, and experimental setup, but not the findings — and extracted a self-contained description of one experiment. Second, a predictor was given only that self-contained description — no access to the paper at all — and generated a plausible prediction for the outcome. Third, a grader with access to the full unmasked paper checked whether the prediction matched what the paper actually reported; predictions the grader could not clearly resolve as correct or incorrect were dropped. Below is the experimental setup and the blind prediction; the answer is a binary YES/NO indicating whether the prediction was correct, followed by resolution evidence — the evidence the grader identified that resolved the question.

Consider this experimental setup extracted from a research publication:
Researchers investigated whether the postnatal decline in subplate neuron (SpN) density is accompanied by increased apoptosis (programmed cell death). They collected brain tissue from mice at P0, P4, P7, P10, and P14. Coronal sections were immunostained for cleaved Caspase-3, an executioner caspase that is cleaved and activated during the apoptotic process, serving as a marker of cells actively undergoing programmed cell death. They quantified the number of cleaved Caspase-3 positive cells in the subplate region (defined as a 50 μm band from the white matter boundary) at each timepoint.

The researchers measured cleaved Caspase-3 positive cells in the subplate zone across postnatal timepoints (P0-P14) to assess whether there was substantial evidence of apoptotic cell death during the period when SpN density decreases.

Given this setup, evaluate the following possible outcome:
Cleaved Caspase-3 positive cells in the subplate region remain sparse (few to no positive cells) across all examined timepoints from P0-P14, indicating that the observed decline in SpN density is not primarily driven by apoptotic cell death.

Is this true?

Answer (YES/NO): YES